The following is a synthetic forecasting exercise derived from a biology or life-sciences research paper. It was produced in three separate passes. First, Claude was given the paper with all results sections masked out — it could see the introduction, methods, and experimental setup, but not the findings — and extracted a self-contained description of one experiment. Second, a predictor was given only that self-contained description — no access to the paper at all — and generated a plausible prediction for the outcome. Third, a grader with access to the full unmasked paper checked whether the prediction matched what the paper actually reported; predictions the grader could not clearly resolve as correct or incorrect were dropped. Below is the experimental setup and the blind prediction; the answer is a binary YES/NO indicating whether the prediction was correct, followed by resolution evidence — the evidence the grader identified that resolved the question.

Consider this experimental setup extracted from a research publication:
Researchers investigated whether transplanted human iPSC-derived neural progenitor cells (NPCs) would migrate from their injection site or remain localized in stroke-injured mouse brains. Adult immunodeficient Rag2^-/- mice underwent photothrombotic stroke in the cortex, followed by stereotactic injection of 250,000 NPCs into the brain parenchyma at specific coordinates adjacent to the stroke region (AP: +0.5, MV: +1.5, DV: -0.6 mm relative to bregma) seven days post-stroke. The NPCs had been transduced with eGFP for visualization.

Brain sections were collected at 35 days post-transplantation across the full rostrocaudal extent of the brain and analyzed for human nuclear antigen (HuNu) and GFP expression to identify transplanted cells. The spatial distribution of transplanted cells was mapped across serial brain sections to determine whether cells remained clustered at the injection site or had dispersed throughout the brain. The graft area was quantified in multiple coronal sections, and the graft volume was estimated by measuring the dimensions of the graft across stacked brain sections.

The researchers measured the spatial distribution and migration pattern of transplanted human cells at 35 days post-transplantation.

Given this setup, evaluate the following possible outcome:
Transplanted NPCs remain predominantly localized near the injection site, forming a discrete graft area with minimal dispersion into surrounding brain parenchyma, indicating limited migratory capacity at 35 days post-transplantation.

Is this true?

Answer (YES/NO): NO